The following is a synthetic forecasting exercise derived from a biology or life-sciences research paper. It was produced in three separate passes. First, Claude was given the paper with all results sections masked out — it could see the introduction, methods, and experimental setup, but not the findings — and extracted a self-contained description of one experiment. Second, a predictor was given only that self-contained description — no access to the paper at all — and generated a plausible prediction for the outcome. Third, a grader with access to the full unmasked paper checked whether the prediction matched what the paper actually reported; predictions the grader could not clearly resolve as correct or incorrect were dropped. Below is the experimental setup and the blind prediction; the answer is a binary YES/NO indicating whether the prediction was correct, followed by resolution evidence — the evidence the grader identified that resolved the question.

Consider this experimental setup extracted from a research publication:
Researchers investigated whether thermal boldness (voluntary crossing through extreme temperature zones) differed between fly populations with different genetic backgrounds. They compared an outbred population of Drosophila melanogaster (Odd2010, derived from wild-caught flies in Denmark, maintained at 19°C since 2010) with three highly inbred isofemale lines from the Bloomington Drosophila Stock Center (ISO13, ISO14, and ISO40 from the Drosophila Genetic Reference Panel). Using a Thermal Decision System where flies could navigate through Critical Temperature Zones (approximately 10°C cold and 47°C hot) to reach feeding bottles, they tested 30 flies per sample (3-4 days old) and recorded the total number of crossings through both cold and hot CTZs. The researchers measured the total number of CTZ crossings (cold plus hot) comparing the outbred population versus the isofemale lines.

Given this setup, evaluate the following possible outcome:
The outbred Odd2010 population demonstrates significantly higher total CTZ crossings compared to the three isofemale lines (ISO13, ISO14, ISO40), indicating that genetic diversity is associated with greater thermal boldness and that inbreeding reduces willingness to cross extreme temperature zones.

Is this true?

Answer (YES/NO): YES